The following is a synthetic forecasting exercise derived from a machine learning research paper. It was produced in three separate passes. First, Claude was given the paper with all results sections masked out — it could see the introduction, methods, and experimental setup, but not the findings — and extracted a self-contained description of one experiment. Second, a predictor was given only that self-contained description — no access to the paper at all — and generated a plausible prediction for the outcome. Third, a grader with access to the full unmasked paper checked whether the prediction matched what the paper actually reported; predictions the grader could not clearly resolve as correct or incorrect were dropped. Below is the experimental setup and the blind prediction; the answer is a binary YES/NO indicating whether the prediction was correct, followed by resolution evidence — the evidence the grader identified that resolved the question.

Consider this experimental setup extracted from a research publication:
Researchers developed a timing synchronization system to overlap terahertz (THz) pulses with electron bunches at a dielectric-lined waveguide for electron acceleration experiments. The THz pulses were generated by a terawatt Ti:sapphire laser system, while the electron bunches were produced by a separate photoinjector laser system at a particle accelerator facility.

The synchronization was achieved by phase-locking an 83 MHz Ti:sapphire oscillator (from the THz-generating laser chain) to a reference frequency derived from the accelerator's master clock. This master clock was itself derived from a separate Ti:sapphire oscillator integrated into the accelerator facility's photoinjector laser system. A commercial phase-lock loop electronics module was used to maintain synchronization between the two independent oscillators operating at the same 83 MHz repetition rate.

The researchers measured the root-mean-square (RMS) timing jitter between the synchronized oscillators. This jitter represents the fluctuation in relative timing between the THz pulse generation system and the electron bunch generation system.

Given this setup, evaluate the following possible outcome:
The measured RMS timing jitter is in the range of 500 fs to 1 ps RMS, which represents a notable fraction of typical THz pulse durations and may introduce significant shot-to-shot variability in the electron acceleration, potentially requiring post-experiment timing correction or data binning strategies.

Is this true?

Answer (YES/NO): NO